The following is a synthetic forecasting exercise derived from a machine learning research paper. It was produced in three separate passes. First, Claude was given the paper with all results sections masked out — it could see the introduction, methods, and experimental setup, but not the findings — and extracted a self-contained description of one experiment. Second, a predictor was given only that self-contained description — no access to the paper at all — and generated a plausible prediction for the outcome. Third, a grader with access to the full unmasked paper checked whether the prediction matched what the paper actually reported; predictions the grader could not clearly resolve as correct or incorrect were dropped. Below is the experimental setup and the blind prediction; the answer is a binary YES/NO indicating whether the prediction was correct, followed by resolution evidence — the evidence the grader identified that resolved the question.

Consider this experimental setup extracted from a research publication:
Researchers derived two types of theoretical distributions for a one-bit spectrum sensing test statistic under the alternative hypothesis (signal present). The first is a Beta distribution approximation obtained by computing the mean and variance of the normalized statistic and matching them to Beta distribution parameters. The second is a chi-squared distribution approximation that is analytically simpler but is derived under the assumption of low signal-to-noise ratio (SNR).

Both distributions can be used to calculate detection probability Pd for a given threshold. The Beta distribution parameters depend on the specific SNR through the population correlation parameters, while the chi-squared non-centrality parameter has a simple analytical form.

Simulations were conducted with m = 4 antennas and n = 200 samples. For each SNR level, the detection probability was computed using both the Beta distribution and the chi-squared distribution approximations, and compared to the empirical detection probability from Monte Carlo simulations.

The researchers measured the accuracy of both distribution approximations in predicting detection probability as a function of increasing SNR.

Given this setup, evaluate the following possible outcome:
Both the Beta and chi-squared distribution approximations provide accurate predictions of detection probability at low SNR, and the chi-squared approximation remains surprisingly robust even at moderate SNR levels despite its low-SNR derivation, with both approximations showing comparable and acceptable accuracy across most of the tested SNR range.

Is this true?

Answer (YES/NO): NO